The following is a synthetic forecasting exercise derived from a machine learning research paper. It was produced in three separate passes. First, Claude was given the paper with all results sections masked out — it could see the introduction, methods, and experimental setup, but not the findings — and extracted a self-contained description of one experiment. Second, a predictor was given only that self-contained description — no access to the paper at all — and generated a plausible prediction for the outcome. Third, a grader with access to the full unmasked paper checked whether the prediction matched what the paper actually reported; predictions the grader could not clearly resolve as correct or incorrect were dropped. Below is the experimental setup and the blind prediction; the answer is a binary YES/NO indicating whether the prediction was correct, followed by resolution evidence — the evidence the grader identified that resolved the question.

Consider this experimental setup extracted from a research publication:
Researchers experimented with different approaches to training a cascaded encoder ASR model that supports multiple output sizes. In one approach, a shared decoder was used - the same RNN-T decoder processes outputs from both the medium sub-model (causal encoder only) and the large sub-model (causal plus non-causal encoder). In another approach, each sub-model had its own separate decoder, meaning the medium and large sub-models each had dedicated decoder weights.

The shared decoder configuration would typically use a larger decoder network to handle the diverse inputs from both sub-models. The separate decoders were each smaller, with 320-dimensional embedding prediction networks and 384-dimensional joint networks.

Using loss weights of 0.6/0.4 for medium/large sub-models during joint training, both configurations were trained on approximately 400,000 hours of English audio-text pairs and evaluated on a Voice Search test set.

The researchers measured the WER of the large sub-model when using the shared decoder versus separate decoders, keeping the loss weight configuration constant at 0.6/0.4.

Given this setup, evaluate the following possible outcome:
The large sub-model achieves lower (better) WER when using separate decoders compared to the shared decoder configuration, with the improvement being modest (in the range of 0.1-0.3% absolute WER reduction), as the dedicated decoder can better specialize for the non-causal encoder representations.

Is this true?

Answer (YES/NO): NO